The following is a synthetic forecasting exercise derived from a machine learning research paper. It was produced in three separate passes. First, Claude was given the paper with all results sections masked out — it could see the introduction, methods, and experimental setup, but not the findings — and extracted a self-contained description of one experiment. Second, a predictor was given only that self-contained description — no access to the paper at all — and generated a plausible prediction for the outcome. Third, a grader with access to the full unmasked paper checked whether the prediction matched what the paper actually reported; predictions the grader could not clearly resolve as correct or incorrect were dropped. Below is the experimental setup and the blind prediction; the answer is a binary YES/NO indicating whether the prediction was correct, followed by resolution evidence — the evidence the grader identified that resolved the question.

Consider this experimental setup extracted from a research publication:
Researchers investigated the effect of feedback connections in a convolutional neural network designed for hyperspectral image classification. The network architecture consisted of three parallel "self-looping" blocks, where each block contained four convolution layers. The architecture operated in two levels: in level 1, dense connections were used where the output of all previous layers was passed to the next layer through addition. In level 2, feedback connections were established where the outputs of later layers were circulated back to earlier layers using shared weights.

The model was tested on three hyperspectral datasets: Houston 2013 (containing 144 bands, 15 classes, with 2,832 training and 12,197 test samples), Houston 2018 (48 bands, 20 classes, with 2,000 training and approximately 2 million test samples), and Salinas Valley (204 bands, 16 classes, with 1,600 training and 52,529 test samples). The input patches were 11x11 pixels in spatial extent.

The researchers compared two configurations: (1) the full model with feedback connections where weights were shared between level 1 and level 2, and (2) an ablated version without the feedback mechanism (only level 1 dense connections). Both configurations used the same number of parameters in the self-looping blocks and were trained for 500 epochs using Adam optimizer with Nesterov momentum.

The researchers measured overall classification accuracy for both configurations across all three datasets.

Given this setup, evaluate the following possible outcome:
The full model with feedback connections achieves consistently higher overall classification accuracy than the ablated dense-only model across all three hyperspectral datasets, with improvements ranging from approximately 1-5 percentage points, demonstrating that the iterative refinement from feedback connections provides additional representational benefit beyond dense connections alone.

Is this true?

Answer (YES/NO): NO